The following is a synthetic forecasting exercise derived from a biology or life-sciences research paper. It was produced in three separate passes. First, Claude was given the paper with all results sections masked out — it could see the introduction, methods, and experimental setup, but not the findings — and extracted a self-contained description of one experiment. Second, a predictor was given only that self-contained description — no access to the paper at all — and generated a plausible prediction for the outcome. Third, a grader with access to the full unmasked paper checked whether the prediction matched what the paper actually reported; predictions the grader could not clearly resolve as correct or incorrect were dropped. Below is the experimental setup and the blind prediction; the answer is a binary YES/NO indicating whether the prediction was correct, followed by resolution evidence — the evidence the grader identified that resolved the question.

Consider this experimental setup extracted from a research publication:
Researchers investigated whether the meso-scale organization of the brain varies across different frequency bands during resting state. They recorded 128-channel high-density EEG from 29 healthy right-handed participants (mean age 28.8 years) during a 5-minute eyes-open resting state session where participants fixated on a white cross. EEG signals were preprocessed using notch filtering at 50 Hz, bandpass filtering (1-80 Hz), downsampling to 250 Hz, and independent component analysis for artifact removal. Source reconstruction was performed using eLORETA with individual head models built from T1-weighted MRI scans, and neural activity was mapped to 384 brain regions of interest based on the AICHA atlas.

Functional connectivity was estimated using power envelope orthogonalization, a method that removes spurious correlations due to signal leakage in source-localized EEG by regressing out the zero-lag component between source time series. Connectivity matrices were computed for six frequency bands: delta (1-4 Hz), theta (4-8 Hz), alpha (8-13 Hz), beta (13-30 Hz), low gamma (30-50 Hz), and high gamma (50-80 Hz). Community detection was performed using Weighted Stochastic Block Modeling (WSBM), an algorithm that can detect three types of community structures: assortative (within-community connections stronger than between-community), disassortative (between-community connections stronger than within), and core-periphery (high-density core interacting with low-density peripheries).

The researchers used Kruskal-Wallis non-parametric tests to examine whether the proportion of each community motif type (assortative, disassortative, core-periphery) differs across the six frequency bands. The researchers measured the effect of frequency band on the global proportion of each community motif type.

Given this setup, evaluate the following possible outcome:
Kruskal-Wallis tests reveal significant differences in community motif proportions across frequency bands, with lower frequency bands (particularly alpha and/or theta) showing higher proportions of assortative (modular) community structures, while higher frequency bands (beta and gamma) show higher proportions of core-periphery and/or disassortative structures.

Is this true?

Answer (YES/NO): NO